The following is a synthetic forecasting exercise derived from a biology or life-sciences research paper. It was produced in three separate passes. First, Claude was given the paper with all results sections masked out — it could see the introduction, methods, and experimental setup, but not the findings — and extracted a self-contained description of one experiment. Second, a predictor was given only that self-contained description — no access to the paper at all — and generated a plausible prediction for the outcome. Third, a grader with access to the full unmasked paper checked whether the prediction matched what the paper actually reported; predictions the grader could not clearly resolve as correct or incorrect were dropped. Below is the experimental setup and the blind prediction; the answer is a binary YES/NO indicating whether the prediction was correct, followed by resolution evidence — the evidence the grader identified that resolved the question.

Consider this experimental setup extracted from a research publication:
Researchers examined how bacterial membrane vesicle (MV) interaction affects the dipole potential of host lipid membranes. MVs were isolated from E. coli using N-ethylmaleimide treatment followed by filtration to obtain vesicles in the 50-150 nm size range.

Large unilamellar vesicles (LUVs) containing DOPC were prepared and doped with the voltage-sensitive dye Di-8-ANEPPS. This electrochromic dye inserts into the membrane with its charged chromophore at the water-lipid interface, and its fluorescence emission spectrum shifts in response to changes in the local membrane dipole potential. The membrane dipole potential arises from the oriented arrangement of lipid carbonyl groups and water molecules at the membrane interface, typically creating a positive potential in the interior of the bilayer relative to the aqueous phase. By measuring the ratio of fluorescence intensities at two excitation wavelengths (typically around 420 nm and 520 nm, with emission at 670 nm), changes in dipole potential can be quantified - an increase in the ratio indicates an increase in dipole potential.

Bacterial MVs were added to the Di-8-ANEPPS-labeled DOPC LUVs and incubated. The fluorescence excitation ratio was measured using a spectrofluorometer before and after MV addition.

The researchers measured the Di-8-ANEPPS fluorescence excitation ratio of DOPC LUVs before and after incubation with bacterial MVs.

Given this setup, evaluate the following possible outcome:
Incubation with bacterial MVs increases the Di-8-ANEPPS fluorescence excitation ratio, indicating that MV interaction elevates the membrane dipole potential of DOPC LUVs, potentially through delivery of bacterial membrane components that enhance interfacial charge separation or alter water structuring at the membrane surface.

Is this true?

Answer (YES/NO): YES